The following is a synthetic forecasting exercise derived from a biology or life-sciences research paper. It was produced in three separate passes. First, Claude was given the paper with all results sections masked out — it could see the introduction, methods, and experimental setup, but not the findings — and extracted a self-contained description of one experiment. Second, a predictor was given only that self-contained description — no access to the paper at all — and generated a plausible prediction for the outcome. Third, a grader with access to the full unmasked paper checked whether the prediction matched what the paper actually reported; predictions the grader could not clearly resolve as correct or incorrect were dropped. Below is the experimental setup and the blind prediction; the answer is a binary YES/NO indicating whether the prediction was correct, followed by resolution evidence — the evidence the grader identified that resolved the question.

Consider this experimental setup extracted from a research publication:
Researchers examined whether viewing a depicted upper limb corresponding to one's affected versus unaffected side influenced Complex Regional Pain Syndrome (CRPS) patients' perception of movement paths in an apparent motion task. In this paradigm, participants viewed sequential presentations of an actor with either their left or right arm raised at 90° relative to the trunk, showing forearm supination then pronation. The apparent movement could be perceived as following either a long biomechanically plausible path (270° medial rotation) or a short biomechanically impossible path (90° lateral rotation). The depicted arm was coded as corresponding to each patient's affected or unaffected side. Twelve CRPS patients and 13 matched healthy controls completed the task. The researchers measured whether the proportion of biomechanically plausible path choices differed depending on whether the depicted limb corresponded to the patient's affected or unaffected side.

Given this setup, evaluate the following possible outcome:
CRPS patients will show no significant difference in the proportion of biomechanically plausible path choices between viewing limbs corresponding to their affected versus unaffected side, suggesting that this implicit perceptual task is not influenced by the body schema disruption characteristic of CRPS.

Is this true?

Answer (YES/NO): NO